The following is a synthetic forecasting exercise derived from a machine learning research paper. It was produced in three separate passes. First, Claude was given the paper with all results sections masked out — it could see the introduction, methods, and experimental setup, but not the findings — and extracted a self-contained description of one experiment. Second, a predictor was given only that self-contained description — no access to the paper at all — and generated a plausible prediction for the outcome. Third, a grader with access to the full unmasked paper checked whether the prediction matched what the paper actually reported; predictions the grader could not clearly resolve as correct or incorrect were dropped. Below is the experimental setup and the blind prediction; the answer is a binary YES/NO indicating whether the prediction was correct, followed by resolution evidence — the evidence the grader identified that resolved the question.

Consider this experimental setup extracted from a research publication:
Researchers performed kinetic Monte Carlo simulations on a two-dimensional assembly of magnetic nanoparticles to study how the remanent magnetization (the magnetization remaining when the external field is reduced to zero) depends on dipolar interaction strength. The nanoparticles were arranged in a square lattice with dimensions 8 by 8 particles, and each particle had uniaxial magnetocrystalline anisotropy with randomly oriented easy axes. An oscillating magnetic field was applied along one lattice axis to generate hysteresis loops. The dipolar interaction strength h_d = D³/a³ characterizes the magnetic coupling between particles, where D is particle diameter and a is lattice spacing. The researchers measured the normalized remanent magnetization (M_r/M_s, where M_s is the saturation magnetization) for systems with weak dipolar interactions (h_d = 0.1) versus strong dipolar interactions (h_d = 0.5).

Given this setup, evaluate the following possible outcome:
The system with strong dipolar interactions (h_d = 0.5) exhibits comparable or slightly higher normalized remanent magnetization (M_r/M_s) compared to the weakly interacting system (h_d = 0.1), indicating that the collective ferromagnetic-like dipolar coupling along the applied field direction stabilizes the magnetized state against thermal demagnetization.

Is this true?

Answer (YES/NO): NO